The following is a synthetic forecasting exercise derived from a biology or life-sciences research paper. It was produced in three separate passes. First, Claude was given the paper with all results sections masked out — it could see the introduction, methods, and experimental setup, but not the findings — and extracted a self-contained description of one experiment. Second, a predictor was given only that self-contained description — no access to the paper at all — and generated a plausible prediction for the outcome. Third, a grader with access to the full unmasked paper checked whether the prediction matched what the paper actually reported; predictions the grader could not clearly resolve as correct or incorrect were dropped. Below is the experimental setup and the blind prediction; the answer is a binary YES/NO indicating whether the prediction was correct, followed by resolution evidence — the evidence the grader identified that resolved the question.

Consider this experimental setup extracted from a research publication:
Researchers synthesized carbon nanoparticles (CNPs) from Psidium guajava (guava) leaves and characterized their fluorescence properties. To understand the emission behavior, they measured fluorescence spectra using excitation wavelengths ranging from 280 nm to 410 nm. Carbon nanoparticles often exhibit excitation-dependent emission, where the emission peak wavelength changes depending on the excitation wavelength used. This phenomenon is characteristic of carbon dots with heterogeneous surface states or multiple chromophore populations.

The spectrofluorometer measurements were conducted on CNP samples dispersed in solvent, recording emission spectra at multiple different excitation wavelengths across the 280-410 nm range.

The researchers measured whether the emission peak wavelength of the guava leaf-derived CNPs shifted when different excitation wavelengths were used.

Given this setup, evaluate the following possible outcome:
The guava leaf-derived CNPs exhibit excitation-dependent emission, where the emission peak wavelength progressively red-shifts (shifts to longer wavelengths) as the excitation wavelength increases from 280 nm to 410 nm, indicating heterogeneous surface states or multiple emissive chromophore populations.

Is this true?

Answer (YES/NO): NO